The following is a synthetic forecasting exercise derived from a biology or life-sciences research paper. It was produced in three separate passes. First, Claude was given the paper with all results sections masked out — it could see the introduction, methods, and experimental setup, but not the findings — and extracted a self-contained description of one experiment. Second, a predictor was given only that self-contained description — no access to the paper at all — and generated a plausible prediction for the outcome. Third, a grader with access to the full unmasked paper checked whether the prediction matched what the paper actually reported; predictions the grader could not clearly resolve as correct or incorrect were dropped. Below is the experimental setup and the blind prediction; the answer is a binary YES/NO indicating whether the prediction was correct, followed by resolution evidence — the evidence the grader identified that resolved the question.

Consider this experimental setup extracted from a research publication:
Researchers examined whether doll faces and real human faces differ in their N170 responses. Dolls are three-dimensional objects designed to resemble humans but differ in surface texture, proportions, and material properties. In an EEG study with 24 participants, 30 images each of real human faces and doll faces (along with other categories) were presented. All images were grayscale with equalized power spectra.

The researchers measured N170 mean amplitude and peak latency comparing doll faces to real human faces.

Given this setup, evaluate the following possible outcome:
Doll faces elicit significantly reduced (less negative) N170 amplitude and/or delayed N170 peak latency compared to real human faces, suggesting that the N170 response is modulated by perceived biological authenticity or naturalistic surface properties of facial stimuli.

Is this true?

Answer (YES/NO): NO